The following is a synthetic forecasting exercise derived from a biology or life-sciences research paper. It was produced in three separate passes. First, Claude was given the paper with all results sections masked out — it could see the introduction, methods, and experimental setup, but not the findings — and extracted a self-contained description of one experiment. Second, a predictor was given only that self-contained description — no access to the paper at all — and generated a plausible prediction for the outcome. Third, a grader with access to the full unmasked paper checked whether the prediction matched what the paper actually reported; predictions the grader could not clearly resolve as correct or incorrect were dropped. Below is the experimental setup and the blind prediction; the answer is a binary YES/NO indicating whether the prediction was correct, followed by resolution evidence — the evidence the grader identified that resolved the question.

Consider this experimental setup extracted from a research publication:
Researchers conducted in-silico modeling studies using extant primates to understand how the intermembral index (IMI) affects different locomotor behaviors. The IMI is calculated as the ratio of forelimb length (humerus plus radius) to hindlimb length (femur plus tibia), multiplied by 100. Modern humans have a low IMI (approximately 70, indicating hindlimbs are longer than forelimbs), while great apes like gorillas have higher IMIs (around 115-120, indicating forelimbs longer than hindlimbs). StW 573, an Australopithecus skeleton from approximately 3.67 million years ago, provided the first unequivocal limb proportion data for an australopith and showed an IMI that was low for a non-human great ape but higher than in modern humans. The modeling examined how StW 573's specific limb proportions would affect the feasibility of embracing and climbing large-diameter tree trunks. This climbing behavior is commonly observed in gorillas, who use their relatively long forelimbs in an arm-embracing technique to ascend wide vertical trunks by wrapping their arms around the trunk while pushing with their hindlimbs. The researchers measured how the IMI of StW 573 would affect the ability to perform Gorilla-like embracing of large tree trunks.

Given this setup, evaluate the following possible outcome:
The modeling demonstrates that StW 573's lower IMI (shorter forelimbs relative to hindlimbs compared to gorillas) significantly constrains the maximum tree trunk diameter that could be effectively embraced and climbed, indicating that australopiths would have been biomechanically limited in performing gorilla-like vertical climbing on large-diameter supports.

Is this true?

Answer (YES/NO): YES